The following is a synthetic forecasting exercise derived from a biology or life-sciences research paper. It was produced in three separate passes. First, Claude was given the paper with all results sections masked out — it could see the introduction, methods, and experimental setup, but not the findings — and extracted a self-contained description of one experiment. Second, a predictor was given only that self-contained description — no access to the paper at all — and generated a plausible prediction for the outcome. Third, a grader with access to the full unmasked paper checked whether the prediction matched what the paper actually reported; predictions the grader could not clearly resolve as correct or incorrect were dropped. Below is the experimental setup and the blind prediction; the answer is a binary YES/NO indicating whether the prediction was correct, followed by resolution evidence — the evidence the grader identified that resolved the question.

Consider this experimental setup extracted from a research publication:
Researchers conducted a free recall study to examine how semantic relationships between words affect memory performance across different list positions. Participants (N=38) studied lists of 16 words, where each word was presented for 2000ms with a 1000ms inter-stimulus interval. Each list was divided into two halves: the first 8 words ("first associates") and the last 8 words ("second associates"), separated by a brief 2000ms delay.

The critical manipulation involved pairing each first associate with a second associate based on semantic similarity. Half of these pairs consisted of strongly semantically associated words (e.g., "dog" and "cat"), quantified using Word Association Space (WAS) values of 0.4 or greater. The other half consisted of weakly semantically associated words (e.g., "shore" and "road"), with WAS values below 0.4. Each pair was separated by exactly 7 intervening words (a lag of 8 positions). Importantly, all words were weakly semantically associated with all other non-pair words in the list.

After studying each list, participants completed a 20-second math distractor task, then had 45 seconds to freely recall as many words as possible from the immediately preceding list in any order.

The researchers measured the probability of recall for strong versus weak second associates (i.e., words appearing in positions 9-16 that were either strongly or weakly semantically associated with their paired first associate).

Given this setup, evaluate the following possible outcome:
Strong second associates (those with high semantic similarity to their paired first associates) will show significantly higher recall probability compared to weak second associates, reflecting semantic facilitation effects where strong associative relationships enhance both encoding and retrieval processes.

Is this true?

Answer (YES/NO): YES